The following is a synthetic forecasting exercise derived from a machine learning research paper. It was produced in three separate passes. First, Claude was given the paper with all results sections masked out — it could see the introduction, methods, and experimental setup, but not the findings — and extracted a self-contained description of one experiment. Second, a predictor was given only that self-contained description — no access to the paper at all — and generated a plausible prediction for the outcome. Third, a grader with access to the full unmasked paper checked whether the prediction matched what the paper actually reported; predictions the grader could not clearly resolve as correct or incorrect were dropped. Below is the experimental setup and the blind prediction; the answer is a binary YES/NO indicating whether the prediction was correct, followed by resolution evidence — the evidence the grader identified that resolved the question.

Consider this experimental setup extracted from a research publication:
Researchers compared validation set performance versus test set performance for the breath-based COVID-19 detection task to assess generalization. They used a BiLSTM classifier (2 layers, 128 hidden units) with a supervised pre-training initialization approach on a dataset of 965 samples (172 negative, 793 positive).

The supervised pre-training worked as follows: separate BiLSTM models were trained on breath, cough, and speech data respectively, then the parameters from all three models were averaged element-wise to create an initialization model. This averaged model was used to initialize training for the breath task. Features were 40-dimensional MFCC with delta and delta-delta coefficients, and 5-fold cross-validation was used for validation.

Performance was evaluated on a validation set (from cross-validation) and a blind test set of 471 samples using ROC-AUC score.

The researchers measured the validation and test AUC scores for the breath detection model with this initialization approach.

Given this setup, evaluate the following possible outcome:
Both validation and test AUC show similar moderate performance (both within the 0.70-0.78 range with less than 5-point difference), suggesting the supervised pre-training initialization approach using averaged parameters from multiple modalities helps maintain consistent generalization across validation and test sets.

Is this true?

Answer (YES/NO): NO